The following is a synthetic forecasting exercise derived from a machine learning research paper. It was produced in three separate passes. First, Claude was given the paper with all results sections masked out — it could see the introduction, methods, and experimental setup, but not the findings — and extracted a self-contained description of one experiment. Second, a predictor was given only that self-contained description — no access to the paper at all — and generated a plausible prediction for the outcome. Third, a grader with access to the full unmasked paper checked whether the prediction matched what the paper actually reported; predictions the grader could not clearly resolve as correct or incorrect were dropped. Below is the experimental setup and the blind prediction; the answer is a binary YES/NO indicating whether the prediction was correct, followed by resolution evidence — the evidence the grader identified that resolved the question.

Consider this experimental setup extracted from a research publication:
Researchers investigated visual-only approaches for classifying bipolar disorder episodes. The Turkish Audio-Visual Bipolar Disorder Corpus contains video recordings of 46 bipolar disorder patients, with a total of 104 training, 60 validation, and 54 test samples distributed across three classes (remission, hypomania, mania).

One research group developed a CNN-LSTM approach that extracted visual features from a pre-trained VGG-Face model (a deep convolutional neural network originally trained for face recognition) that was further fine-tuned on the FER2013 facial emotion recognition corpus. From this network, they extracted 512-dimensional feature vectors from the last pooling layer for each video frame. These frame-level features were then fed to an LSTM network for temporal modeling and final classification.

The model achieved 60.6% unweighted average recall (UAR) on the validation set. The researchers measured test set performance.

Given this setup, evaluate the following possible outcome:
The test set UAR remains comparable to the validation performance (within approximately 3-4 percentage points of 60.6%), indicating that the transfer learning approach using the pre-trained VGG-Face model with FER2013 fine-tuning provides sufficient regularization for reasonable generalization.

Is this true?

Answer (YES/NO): YES